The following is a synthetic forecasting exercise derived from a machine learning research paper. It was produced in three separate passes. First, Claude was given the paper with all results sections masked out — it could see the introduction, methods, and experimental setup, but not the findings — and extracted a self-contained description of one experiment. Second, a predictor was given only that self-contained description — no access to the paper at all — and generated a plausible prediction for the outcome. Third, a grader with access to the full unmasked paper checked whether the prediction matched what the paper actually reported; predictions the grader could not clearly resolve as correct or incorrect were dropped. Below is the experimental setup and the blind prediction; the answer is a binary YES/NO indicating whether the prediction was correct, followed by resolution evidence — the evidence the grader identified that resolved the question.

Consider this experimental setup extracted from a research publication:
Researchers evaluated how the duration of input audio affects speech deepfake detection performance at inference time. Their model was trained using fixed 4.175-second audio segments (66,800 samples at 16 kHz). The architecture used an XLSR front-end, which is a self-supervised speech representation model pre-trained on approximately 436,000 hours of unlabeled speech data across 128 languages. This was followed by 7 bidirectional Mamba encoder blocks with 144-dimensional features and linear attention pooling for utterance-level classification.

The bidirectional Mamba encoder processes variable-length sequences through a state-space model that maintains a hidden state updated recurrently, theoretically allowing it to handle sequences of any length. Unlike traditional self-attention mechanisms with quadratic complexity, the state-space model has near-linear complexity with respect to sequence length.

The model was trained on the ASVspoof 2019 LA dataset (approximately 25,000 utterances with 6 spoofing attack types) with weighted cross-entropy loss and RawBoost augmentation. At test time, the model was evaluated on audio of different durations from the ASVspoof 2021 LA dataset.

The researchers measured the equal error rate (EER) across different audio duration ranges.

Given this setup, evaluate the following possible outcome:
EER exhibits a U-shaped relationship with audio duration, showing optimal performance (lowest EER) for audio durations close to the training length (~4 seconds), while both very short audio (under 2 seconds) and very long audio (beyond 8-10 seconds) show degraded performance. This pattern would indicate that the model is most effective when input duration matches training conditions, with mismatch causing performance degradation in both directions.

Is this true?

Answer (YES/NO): NO